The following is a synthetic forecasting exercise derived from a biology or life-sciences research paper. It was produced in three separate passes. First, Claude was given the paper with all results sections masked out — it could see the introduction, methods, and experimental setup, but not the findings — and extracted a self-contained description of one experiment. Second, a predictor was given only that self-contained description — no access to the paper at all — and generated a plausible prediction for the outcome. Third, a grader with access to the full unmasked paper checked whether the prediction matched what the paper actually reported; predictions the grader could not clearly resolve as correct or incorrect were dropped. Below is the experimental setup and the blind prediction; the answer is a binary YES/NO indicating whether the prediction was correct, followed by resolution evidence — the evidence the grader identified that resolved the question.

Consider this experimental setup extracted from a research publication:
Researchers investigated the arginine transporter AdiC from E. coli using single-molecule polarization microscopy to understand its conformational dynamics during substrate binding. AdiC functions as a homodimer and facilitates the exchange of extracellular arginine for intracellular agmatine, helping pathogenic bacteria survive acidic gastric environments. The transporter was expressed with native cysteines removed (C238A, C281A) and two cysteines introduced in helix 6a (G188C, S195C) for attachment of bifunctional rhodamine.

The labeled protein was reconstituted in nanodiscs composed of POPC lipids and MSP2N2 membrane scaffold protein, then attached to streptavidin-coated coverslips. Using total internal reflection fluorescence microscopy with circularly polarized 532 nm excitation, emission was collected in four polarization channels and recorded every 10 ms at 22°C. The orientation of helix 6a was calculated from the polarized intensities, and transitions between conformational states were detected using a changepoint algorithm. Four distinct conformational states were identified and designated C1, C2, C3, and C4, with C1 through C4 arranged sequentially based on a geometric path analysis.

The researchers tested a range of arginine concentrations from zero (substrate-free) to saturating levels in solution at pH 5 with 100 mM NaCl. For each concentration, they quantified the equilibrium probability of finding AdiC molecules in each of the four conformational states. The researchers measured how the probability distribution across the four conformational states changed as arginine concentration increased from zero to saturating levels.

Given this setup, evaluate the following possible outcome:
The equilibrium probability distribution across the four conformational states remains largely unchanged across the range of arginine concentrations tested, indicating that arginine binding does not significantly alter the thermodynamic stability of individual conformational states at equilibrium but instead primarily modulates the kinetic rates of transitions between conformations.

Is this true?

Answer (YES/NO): NO